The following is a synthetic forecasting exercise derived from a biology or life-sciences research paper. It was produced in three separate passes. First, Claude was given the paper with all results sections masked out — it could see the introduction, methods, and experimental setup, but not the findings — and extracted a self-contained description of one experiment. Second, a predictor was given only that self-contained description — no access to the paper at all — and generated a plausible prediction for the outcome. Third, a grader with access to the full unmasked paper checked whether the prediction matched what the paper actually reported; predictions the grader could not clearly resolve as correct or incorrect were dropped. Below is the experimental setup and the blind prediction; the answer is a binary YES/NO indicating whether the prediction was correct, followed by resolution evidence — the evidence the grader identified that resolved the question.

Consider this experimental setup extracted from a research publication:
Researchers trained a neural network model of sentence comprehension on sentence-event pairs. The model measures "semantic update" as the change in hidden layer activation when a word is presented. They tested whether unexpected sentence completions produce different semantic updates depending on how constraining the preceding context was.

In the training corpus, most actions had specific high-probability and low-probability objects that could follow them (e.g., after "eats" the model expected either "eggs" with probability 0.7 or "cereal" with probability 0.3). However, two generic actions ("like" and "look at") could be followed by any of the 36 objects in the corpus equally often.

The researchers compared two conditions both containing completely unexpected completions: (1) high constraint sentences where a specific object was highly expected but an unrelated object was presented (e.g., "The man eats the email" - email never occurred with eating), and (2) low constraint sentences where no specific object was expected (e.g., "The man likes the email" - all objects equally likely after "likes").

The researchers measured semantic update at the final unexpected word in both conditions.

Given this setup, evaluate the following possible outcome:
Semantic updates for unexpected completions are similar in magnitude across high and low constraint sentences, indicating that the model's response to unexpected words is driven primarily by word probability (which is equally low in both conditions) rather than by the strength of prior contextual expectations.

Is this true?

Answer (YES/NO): YES